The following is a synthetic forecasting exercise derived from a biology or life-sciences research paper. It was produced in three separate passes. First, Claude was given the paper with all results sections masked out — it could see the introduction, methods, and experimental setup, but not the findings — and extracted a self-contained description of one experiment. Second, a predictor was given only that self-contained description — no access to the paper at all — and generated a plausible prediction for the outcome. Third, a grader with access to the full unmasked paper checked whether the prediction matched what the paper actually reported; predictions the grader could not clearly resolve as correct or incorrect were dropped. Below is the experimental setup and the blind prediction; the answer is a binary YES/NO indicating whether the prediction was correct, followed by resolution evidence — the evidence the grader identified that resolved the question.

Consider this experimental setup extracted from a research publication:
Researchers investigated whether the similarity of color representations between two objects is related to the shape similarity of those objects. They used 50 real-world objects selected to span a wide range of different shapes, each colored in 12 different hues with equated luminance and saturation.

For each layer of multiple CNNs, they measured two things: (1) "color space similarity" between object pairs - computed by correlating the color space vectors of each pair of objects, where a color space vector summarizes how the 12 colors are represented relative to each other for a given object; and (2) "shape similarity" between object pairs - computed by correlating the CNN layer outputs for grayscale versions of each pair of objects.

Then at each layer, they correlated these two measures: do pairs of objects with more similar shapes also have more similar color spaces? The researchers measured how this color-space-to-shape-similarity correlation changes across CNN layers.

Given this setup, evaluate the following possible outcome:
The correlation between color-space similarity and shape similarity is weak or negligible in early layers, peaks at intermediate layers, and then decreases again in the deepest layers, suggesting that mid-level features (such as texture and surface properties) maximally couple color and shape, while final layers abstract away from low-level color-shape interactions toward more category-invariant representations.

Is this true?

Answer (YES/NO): NO